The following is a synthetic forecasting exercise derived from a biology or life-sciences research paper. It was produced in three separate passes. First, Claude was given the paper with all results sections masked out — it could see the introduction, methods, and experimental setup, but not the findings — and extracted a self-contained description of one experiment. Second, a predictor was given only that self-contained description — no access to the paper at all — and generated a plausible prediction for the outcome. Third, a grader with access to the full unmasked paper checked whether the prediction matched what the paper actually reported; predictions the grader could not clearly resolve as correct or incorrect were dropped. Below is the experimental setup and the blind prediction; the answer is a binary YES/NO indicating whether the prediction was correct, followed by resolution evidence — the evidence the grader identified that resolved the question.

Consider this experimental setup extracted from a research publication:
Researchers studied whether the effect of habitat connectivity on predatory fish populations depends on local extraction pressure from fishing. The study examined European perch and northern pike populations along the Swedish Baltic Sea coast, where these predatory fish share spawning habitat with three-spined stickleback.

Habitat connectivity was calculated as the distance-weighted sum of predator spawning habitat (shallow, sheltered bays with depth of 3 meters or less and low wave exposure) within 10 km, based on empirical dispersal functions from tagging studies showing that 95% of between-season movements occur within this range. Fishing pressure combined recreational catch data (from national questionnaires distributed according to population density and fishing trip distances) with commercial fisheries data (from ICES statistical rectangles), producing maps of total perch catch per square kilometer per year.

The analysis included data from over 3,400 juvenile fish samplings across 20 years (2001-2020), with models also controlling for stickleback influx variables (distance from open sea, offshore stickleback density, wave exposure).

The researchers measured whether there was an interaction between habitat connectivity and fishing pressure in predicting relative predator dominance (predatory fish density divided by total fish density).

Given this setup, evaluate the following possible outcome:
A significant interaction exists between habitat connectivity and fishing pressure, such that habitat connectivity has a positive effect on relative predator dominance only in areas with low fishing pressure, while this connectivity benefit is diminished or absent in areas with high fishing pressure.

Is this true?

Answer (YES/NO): NO